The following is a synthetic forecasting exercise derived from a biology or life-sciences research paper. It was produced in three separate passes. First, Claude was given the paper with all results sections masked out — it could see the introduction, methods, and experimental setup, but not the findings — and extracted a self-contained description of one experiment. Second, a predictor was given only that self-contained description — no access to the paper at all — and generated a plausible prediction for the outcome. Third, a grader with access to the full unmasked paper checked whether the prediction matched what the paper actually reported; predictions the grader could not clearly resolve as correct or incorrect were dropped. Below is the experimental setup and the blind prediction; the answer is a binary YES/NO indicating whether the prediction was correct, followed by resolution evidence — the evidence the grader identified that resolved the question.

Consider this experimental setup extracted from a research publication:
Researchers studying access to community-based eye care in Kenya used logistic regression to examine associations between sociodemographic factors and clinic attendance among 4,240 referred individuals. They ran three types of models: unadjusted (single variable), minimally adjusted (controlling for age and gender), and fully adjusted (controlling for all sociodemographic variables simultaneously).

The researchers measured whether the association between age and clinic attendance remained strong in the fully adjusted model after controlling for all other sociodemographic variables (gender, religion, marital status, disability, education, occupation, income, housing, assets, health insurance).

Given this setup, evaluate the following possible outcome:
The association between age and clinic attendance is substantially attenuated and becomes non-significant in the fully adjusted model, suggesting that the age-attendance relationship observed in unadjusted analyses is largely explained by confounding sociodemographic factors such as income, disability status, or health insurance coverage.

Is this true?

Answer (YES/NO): NO